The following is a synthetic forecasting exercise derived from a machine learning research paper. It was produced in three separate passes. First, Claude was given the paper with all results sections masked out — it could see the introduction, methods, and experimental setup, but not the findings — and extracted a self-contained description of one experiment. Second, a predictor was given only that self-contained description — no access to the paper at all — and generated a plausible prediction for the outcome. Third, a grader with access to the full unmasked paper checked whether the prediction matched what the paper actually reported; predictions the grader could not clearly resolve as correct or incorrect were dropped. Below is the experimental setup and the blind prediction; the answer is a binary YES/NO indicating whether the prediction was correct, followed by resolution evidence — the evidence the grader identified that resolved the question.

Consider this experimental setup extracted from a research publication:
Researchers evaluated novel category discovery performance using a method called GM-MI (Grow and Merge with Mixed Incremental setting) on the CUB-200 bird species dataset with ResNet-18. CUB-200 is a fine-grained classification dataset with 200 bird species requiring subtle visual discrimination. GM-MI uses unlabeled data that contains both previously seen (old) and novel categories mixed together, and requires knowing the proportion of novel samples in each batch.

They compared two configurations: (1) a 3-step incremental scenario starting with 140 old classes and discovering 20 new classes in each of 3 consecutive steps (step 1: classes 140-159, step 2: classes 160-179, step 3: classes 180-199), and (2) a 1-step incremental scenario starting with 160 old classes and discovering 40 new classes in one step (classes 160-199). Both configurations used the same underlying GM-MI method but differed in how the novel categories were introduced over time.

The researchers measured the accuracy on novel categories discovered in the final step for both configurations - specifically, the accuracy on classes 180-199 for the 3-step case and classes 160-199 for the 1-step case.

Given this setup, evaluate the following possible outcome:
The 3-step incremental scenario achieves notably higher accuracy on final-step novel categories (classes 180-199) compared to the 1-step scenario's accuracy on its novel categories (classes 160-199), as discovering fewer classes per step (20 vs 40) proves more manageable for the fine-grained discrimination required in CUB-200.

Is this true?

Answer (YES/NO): YES